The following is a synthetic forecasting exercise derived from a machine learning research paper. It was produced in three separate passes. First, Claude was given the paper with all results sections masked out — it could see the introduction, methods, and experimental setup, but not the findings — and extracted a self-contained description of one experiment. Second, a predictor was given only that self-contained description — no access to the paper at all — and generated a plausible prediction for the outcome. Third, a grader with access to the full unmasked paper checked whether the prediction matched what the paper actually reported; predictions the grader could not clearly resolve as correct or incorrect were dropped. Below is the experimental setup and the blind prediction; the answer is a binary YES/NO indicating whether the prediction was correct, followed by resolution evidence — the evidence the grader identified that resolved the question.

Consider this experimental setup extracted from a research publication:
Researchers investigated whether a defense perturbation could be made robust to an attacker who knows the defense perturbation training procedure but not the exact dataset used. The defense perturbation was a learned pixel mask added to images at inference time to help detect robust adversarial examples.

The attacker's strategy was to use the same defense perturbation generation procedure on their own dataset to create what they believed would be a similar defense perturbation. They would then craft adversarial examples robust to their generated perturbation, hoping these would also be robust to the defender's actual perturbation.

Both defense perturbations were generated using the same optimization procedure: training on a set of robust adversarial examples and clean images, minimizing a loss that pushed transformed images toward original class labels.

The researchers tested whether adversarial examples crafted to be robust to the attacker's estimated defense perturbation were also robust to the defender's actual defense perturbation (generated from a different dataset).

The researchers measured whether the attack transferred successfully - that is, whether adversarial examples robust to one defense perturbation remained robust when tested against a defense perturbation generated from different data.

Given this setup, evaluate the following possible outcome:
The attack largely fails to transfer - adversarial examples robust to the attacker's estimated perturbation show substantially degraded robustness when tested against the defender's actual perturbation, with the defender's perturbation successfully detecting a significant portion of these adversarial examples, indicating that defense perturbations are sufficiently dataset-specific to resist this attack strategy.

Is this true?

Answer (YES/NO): YES